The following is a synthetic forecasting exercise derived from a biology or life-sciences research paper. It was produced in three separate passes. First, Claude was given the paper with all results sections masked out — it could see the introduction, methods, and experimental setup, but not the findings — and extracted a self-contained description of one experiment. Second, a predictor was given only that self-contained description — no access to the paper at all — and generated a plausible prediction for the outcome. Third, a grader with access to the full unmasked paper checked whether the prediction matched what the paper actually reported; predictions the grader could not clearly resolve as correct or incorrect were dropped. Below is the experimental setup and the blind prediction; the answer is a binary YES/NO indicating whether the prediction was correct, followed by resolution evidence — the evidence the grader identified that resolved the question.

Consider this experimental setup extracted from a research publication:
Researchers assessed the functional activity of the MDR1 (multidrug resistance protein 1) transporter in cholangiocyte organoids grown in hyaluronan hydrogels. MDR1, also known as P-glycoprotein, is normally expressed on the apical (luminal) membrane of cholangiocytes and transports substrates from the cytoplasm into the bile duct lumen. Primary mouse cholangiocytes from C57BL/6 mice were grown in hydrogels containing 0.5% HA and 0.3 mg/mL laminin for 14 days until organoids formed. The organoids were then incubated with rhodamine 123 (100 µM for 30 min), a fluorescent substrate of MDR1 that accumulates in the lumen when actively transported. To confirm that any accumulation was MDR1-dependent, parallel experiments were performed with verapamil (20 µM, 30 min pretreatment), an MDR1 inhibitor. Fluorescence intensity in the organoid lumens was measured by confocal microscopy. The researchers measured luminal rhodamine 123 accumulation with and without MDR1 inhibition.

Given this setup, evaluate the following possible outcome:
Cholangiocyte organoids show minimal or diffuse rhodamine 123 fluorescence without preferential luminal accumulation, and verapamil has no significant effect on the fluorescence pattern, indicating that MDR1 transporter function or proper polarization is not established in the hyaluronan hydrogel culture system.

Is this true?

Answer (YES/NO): NO